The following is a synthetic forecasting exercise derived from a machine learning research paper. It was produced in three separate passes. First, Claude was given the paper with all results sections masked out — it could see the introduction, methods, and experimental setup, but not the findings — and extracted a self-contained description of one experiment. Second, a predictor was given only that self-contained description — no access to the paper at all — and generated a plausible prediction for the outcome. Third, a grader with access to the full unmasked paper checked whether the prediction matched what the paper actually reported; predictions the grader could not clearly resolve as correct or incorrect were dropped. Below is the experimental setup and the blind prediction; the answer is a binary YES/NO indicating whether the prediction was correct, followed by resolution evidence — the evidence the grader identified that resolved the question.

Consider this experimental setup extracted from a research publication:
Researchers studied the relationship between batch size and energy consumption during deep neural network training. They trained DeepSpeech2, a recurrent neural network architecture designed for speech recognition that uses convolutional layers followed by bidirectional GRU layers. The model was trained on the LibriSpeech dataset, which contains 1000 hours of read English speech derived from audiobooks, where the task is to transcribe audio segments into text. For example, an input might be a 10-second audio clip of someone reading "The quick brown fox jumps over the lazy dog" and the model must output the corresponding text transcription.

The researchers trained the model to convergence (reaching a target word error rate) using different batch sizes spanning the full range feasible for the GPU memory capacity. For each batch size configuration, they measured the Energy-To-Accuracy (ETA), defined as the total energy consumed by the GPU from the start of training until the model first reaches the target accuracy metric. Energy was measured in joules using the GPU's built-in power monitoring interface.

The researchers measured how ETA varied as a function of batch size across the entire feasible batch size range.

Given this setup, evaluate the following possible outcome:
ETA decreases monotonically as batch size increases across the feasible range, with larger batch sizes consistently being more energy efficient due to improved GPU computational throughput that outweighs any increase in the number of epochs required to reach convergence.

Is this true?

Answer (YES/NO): NO